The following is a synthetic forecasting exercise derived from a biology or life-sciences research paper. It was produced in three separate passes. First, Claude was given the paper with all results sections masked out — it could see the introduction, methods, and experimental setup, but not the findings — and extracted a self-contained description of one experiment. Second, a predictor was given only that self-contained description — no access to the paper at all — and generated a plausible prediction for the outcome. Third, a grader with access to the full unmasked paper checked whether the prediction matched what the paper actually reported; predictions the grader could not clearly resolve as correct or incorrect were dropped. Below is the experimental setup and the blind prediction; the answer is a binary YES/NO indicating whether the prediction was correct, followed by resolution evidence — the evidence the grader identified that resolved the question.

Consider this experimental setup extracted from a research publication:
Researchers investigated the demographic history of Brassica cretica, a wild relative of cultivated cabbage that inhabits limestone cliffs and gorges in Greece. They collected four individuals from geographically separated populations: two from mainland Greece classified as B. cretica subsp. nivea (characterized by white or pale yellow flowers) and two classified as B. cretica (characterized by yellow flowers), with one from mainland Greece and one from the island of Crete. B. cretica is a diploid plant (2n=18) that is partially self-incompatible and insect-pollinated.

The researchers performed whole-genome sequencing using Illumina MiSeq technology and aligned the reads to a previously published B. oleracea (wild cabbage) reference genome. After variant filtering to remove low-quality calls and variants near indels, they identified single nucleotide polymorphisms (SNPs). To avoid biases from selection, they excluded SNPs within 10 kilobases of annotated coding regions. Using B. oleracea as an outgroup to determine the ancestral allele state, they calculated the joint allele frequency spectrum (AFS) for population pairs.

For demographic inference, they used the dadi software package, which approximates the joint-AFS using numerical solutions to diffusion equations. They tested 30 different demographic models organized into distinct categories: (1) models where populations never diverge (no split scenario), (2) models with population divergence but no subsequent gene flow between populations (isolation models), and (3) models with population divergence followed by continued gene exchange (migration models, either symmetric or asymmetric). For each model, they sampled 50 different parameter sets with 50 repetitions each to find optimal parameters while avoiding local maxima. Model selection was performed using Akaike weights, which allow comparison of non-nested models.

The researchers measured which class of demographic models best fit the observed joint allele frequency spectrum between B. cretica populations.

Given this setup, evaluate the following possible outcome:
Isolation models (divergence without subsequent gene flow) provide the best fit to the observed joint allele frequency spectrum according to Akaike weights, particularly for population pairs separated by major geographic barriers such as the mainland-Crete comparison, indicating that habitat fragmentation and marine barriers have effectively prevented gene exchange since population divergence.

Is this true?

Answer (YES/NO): NO